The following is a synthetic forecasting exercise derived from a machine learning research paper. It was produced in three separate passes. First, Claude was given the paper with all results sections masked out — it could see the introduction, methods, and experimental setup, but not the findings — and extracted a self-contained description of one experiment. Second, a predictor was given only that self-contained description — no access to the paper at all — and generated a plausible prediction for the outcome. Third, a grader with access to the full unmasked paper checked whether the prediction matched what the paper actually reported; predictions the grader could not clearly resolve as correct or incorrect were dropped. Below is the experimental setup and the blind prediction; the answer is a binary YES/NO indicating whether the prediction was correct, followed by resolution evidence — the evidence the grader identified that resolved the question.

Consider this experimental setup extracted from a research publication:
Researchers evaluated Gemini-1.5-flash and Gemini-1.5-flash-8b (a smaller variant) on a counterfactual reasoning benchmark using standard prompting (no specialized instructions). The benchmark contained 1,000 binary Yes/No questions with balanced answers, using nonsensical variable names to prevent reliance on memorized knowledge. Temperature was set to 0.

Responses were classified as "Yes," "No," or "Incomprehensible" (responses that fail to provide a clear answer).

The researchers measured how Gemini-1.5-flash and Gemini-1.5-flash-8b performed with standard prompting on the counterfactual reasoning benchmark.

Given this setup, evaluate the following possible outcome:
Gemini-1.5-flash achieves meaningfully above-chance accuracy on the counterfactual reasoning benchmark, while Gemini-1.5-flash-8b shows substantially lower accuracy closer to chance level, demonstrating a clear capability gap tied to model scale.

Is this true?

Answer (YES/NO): YES